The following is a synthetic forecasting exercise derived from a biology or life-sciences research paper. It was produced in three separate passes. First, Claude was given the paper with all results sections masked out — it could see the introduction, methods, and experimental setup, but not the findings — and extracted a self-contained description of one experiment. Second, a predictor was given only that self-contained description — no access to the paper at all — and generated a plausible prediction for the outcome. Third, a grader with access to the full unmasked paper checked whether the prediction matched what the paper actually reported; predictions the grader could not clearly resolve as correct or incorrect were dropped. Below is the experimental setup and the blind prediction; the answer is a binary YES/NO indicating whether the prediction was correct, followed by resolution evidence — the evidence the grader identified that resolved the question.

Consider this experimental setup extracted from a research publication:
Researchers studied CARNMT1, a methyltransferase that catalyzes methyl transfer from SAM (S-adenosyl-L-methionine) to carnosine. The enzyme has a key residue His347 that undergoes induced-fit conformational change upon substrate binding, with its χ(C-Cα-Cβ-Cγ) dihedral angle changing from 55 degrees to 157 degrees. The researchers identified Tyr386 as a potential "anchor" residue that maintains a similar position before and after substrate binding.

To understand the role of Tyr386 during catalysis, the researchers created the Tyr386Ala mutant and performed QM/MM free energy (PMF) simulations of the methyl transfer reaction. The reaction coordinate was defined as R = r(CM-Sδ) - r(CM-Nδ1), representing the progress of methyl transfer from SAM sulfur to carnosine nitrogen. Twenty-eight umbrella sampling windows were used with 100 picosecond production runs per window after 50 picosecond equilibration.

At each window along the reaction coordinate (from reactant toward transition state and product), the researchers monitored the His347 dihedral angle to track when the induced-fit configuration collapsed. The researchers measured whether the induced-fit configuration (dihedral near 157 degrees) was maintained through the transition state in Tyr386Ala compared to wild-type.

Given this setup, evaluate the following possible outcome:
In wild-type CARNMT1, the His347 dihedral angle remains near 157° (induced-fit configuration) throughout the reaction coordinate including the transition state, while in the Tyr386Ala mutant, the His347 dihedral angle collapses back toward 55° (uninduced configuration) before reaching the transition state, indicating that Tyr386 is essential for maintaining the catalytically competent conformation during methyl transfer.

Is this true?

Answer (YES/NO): YES